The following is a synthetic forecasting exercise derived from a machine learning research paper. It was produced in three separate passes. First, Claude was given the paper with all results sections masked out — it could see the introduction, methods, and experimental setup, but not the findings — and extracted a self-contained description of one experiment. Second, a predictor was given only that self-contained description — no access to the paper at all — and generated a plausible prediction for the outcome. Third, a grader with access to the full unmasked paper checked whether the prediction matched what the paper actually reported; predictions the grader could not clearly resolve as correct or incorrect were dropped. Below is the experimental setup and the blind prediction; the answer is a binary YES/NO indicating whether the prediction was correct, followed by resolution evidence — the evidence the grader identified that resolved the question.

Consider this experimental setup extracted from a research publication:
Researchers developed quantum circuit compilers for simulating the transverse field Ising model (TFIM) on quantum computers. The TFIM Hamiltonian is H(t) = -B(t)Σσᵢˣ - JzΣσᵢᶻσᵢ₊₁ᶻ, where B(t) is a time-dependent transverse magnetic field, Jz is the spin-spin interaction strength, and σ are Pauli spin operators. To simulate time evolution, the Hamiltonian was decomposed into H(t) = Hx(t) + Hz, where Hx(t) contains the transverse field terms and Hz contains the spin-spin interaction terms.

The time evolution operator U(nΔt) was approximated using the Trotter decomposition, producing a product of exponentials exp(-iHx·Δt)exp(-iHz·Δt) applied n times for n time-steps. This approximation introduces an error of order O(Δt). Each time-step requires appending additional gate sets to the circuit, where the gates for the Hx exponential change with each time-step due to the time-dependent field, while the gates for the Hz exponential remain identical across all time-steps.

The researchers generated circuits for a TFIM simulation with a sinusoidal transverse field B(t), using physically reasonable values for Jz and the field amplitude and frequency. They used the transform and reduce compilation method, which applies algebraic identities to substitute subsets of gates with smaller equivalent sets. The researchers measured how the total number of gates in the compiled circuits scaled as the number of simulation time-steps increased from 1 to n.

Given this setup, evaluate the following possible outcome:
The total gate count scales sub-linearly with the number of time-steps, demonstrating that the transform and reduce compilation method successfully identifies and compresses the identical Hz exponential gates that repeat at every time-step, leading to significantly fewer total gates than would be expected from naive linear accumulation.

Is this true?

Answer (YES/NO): NO